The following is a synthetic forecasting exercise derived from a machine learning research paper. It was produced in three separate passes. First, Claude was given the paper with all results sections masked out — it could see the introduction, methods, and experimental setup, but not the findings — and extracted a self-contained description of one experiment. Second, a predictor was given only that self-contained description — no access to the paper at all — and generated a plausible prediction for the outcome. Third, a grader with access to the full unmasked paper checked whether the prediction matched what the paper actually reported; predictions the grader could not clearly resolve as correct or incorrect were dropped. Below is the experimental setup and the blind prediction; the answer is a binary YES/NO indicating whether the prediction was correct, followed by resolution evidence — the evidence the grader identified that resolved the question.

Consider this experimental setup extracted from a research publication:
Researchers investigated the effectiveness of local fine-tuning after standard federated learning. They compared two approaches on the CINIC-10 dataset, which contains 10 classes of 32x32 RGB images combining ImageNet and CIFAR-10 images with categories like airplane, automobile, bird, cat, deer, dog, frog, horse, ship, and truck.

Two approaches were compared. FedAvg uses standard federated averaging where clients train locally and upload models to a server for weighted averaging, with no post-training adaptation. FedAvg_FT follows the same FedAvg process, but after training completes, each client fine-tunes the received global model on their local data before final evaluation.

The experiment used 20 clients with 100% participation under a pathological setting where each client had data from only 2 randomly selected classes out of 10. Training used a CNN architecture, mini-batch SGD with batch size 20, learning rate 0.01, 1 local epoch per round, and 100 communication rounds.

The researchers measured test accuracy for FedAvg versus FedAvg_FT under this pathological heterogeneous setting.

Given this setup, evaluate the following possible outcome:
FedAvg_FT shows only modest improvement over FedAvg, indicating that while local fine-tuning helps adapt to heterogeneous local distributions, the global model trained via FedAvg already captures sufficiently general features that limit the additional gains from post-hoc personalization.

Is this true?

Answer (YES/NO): NO